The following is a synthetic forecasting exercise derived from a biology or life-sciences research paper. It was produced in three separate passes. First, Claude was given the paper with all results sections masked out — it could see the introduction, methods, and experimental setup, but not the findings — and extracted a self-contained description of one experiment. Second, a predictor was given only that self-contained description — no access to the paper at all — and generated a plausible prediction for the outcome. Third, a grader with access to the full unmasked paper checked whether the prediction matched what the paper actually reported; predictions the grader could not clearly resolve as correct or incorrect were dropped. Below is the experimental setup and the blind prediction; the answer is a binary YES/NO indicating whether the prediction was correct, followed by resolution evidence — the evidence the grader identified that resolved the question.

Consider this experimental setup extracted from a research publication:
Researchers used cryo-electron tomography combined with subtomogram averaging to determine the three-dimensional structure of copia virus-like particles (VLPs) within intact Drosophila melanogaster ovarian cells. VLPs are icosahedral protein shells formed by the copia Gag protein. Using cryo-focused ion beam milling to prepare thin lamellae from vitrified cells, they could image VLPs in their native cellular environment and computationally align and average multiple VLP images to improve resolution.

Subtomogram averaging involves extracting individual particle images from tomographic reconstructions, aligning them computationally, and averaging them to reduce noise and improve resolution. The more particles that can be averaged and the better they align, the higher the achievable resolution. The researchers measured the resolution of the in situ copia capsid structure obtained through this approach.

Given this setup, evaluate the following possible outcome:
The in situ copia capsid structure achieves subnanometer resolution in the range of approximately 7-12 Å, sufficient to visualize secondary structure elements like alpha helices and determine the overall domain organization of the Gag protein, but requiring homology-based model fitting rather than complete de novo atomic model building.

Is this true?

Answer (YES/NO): YES